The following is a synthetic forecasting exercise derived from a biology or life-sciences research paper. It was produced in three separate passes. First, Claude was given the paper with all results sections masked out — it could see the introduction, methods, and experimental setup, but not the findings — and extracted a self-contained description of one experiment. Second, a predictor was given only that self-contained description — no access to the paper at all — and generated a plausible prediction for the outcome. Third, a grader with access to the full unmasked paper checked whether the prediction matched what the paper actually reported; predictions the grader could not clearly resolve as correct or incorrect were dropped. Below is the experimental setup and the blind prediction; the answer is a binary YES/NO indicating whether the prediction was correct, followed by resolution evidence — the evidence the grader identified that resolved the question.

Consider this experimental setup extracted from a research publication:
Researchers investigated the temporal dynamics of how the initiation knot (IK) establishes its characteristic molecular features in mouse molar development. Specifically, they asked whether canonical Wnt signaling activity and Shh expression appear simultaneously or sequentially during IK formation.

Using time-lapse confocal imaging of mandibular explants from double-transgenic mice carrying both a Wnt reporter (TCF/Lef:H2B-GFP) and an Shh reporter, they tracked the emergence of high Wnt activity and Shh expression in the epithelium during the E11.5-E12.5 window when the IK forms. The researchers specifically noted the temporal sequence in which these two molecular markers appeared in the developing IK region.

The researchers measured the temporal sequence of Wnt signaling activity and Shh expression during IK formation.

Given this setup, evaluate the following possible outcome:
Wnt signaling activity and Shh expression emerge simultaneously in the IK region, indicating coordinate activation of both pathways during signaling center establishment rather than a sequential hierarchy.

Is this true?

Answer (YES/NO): NO